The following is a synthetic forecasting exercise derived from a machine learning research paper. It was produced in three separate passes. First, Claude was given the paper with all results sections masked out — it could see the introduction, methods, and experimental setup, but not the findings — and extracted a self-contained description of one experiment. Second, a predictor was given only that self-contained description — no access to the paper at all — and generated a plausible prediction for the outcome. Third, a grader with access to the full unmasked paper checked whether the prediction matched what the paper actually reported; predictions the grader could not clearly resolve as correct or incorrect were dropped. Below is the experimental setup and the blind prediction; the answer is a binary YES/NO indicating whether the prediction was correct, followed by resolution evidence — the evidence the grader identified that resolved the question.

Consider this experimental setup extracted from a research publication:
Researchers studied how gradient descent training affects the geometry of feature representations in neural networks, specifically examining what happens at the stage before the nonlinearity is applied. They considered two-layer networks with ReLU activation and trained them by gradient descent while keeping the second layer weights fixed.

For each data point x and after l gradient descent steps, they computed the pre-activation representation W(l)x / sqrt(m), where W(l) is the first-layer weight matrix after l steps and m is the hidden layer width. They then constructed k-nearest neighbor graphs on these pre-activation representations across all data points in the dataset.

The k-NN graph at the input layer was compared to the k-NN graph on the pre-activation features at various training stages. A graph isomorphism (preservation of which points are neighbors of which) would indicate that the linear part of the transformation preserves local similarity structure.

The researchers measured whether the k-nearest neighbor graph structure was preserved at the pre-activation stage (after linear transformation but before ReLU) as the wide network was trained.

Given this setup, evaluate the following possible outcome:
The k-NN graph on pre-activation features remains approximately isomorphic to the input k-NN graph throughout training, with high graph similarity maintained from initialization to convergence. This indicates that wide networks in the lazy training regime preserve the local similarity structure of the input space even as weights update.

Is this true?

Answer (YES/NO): YES